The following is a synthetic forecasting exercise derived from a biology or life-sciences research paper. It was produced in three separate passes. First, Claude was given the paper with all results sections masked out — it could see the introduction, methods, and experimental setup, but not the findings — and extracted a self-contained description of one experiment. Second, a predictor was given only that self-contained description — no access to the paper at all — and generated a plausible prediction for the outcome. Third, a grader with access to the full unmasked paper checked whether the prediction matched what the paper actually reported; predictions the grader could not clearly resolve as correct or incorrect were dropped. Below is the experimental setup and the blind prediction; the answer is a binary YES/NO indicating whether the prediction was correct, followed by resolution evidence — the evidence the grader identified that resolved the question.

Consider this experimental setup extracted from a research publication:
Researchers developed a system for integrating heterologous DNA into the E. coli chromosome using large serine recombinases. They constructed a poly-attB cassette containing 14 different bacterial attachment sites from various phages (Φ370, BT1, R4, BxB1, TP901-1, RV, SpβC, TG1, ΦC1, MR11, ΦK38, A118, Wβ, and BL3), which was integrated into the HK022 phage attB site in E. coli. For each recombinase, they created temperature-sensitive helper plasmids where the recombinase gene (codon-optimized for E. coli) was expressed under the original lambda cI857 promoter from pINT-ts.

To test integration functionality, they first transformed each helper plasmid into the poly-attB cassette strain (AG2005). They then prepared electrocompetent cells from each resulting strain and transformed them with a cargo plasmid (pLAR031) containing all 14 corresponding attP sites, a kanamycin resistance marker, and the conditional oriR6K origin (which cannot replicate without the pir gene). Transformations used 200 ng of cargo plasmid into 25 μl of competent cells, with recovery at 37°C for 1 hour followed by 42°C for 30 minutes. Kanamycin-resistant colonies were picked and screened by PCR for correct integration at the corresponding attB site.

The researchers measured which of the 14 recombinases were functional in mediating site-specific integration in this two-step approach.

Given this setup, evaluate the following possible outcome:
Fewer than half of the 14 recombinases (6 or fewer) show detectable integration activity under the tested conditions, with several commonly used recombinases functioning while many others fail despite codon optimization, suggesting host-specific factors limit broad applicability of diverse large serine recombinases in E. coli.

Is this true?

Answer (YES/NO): NO